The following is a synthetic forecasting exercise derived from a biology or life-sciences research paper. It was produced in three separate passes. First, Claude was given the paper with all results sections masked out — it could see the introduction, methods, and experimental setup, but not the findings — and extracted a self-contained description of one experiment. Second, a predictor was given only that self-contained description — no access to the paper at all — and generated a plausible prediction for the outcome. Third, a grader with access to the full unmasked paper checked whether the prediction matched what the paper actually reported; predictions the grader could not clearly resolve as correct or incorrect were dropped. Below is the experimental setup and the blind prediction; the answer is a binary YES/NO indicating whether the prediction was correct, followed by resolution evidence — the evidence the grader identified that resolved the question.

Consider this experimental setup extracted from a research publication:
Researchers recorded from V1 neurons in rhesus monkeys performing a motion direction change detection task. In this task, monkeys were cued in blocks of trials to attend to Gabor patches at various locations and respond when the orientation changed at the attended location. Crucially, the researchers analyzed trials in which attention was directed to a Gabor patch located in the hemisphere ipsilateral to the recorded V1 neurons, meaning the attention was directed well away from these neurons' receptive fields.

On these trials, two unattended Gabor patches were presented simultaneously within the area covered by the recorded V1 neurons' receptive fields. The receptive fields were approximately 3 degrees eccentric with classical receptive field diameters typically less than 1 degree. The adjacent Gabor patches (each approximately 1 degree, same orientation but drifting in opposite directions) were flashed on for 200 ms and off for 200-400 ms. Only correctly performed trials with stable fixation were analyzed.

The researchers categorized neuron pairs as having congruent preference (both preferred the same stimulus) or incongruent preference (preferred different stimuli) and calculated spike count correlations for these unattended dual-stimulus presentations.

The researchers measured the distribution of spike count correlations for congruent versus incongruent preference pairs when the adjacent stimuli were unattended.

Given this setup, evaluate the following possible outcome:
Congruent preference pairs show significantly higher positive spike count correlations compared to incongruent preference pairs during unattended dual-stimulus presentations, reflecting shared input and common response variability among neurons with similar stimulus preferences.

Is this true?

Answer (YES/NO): YES